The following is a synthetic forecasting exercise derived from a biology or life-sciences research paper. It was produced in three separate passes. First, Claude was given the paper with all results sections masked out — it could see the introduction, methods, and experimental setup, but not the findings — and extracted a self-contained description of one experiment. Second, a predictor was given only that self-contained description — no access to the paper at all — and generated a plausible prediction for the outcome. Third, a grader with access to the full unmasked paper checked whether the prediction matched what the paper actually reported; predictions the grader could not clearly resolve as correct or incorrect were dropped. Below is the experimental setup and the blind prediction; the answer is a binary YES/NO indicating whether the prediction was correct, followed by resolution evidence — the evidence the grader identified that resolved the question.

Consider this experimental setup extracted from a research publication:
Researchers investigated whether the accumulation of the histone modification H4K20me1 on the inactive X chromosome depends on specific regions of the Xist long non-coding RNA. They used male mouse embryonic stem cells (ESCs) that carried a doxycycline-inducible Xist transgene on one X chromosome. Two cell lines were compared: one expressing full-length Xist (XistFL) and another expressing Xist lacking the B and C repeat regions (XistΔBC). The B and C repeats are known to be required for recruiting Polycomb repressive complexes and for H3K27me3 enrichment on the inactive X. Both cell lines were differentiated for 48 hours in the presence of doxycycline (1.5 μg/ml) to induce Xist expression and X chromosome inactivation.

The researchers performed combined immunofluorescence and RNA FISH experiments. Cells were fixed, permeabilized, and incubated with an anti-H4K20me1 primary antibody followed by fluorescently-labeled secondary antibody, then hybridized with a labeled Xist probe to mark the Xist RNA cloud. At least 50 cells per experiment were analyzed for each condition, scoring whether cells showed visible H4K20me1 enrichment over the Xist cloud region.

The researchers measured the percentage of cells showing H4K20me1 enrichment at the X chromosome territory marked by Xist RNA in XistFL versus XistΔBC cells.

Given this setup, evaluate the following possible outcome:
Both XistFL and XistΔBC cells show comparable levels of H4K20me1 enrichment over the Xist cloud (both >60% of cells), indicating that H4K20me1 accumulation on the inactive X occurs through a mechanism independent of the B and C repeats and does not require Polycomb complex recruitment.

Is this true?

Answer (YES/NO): NO